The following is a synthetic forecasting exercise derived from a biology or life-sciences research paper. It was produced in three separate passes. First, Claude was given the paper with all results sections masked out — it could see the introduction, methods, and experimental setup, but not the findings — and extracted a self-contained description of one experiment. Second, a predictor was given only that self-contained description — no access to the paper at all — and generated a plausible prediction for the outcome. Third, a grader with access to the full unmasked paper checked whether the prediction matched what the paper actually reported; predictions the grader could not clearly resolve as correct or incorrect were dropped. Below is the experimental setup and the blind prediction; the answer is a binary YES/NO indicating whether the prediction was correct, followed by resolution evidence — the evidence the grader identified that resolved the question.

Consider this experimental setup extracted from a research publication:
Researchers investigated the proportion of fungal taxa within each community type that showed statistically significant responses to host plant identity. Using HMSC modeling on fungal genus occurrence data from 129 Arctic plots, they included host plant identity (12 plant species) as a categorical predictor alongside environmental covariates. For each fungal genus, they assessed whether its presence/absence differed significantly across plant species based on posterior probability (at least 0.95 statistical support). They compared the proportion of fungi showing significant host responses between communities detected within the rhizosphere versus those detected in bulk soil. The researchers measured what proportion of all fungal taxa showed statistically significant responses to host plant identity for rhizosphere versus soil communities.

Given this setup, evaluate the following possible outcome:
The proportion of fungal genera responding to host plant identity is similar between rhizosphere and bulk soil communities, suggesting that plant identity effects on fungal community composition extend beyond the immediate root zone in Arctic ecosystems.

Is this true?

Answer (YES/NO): NO